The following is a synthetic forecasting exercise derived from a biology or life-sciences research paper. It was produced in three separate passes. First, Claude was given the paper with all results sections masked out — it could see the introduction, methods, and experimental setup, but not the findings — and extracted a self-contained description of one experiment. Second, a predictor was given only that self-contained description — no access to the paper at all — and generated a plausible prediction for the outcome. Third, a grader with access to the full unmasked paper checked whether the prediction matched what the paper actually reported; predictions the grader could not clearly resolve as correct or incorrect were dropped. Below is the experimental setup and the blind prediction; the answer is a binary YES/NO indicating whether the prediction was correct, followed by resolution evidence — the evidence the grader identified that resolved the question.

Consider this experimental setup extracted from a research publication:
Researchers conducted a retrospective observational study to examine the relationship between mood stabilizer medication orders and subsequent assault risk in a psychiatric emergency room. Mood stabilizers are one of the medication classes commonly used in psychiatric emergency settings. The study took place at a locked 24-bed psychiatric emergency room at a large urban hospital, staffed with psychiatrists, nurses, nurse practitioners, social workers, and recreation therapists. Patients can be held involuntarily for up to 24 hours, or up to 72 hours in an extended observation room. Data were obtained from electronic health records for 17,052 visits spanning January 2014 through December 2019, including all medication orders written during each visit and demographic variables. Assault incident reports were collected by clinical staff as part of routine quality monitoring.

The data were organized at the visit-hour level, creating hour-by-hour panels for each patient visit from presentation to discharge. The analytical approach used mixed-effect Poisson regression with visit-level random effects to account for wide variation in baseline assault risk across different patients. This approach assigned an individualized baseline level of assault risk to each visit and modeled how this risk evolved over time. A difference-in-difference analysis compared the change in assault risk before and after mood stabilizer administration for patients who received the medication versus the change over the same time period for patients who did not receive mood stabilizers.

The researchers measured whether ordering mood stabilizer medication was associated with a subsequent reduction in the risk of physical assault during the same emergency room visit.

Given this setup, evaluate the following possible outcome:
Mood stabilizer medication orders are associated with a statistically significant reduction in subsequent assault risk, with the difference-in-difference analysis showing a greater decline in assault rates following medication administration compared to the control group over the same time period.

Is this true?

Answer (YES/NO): NO